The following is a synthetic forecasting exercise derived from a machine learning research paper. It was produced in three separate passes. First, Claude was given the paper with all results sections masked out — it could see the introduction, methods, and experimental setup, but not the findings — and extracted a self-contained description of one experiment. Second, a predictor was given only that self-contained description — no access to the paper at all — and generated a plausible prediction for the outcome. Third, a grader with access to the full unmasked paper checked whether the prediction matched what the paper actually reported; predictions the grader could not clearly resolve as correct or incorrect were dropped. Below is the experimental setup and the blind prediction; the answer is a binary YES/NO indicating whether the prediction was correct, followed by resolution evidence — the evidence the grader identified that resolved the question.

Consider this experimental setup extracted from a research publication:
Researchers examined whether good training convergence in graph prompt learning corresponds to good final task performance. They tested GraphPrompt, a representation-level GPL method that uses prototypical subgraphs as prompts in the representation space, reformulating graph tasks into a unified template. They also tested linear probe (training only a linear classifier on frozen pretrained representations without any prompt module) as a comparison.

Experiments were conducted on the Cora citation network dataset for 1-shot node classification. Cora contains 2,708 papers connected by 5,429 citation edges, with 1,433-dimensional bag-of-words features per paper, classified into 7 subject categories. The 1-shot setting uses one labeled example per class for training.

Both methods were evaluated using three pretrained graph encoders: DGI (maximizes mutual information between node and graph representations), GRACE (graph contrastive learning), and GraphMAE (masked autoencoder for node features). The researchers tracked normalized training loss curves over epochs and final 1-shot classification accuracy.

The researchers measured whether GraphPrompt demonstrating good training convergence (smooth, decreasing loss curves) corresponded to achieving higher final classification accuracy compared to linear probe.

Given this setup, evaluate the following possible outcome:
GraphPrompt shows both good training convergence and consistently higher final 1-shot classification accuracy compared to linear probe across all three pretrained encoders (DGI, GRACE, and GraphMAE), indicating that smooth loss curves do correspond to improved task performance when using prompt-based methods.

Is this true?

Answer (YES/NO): NO